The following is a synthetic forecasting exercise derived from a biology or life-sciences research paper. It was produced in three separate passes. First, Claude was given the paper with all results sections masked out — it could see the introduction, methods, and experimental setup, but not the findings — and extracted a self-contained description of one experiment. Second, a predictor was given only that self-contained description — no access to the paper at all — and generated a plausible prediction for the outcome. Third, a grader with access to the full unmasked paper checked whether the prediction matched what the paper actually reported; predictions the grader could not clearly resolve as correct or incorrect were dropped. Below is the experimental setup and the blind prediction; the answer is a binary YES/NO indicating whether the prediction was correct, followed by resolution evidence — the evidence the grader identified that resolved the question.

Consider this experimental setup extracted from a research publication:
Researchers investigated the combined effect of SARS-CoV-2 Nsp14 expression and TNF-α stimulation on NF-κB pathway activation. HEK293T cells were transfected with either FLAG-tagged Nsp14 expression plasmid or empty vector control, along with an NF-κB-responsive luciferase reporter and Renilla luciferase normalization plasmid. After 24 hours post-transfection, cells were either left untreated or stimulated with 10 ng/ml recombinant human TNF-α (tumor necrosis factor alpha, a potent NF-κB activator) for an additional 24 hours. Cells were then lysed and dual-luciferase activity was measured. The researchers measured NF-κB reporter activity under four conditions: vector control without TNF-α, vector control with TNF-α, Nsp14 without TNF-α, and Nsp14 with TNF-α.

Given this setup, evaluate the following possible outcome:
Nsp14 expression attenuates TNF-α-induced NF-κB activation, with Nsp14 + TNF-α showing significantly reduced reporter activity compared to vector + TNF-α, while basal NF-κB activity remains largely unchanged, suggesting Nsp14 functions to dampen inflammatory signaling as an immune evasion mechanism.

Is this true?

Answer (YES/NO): NO